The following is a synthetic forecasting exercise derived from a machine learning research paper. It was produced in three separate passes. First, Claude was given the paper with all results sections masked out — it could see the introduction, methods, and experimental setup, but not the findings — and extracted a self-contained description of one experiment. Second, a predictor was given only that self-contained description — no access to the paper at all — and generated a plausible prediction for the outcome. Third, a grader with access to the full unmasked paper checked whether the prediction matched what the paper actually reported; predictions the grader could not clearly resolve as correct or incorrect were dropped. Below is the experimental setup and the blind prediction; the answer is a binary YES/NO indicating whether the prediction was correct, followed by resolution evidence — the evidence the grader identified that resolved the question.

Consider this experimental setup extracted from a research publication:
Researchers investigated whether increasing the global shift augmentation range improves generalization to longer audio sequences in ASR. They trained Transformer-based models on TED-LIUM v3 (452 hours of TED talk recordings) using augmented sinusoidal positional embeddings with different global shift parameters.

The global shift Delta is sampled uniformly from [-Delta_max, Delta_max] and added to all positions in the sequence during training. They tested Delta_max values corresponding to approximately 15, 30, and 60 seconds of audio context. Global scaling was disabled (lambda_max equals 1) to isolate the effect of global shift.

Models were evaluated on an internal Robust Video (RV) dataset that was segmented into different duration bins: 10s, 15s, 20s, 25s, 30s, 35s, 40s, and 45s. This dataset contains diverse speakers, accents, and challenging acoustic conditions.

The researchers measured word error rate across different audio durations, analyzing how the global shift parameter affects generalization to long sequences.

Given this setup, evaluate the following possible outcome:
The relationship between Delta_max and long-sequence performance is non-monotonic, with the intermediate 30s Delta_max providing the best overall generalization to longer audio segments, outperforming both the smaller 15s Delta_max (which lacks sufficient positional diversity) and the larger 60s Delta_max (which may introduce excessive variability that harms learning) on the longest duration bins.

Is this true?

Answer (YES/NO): NO